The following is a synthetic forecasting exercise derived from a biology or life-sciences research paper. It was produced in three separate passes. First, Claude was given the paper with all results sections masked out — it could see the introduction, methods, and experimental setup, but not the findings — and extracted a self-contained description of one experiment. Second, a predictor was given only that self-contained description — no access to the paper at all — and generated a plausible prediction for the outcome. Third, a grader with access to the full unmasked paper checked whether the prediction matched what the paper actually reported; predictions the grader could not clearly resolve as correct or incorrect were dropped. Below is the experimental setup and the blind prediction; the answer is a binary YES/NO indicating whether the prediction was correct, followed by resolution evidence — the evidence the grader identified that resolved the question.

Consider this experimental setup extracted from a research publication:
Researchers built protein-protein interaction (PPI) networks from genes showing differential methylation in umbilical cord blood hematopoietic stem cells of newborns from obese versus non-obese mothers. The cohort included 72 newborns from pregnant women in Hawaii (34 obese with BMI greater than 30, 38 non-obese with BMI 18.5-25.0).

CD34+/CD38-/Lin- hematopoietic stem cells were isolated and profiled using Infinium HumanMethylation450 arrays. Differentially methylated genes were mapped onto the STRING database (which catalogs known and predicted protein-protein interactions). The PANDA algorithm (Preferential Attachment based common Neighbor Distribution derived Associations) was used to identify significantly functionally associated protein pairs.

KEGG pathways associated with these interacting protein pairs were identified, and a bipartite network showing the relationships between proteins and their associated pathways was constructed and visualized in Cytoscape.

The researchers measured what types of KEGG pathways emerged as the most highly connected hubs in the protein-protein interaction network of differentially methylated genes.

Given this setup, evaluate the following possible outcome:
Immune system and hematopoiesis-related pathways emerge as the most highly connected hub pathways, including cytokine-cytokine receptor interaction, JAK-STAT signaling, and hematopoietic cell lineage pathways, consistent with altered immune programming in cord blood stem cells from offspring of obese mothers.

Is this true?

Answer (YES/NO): NO